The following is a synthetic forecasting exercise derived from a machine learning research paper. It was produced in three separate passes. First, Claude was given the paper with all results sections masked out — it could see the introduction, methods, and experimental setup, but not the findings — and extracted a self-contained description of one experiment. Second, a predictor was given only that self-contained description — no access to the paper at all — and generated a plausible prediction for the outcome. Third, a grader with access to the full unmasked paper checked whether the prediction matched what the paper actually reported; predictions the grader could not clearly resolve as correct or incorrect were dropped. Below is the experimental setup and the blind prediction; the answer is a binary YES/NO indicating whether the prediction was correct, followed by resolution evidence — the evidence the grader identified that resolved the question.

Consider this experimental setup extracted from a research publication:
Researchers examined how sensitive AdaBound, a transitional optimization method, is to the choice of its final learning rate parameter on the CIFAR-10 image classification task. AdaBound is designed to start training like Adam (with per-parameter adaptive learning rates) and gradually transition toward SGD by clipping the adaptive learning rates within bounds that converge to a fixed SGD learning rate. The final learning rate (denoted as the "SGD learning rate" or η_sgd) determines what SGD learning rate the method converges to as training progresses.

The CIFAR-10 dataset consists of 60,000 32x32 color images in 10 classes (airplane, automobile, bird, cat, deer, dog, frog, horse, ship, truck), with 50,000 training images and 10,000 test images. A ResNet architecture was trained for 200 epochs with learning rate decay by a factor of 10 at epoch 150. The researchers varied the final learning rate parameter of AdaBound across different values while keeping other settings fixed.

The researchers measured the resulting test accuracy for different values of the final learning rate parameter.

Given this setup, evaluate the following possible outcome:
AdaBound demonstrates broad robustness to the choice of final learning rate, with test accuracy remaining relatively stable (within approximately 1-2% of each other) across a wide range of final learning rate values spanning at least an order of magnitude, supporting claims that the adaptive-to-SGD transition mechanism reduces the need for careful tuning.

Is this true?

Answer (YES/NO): NO